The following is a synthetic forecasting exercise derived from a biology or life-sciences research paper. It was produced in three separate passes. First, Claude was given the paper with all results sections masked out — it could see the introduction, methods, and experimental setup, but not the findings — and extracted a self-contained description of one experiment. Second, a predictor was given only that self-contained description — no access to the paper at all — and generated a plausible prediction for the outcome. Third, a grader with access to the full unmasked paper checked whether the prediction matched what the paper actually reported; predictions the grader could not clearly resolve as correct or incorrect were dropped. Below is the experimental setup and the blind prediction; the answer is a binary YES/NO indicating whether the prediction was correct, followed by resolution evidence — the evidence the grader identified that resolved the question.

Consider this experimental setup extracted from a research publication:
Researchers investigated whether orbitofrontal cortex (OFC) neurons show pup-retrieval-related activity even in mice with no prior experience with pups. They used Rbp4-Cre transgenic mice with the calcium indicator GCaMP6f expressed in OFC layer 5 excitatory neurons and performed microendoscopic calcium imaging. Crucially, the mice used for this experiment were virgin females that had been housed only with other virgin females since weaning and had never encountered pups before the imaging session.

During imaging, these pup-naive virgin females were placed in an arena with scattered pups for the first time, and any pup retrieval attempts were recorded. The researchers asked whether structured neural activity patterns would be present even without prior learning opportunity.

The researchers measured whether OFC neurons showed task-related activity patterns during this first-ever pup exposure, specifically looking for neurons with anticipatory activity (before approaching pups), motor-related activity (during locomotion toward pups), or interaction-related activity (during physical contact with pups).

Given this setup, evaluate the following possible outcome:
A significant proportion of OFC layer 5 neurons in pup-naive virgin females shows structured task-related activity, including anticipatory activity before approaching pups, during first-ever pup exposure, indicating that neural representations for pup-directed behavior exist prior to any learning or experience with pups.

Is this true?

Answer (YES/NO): YES